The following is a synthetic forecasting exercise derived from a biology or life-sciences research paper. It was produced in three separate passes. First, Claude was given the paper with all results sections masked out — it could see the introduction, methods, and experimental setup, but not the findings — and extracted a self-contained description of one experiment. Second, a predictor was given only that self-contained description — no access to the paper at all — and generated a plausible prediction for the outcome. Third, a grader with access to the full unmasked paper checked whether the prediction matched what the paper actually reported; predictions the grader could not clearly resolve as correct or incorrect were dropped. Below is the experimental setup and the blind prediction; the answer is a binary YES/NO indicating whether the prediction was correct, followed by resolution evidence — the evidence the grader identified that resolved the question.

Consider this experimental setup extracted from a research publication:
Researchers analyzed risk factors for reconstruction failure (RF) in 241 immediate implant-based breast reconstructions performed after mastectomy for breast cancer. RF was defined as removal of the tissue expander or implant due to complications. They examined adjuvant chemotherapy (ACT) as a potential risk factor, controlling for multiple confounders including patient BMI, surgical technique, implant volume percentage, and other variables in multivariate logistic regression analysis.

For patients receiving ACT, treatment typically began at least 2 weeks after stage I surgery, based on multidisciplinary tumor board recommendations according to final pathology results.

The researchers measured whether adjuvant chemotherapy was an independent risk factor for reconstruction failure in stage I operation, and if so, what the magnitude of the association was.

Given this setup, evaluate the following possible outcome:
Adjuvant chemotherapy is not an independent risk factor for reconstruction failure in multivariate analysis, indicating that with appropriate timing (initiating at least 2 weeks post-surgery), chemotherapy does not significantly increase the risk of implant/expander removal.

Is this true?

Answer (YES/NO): NO